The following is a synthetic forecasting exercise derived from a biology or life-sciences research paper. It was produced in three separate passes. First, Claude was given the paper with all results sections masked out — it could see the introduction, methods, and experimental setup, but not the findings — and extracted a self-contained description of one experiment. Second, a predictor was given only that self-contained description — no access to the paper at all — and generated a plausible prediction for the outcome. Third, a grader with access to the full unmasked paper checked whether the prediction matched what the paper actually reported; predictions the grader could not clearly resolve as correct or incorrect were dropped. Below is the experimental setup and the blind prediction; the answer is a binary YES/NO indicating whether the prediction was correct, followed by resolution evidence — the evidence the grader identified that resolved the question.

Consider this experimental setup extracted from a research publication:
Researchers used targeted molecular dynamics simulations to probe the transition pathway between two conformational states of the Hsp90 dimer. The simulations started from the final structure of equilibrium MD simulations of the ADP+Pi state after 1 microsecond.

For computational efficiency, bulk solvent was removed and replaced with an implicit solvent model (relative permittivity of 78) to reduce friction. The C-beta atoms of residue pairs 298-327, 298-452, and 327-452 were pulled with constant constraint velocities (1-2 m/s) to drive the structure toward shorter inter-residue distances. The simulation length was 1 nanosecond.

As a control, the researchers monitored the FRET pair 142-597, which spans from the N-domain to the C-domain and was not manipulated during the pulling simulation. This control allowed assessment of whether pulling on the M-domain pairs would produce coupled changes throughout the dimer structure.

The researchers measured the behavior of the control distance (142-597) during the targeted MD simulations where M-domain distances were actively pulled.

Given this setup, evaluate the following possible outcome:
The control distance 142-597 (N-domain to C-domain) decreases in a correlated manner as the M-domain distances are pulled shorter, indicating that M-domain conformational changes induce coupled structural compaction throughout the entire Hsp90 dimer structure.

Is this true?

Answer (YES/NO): YES